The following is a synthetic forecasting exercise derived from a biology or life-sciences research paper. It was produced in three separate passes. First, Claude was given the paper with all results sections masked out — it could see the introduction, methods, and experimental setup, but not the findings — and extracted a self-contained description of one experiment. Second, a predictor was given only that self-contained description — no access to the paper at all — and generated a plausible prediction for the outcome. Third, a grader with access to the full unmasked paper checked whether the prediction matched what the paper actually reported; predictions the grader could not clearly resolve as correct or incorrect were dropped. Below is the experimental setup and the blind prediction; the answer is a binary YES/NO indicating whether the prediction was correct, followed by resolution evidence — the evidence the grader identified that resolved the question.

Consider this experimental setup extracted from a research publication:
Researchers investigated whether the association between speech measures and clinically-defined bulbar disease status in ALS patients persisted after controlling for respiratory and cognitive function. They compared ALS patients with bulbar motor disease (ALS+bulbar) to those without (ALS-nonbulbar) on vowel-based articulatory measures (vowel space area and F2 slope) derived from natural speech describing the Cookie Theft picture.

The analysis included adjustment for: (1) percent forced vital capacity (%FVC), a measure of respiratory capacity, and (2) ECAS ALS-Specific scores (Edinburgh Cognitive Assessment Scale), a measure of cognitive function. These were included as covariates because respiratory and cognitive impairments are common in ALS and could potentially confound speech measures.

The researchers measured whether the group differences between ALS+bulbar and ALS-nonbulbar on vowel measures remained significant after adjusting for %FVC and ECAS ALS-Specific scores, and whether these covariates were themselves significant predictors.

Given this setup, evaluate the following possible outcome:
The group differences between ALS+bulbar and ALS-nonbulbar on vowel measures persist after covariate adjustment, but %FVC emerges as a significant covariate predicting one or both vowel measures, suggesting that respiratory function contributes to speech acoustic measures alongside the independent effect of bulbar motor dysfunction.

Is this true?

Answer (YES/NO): NO